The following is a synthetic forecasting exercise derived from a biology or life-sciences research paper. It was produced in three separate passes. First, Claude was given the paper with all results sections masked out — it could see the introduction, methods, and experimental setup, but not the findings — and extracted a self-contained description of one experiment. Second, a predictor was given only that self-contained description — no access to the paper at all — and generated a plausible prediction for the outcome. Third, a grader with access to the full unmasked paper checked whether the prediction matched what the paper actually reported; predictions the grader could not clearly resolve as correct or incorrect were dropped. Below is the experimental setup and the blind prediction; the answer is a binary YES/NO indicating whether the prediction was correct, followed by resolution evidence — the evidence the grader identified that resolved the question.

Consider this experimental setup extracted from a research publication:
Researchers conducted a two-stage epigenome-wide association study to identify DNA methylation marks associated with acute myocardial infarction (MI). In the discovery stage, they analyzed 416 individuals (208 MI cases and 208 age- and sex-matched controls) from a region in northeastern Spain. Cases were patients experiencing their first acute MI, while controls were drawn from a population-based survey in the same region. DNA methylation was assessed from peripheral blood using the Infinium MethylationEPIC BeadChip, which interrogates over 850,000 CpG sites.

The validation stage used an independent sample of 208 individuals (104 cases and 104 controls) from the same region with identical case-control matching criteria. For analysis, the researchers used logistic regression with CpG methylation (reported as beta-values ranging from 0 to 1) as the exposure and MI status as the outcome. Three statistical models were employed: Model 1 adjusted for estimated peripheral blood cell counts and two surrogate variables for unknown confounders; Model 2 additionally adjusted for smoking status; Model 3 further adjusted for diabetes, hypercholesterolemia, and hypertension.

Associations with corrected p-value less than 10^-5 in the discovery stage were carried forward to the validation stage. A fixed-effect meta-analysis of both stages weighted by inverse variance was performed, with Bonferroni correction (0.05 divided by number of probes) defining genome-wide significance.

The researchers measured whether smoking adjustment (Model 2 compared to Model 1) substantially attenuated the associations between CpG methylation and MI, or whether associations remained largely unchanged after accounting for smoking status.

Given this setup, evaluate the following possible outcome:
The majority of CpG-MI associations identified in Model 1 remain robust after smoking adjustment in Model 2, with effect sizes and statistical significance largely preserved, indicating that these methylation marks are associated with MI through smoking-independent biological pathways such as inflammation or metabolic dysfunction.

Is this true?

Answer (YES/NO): NO